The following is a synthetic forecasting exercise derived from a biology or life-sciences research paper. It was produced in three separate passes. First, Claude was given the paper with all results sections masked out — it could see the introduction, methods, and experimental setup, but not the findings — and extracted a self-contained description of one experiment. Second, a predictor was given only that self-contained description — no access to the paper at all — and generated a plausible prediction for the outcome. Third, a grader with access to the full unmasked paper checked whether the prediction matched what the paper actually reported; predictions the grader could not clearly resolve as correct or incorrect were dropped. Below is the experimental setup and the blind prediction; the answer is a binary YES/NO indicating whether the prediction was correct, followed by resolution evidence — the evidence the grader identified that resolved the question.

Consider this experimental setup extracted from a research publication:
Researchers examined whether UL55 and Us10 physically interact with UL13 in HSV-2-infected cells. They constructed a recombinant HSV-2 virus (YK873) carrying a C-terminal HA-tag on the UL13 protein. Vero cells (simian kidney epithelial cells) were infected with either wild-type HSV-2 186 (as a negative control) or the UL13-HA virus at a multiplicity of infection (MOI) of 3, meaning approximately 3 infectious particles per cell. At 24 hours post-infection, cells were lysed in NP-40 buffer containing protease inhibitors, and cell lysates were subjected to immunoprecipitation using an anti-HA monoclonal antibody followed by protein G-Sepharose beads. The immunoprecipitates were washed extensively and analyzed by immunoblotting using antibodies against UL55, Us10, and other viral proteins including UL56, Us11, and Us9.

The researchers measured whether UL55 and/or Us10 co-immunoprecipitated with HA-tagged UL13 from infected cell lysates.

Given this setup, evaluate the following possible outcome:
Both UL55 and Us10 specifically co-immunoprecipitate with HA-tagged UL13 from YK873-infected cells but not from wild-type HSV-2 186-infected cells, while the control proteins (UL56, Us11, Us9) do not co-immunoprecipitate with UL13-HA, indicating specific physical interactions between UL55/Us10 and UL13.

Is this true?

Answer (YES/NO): NO